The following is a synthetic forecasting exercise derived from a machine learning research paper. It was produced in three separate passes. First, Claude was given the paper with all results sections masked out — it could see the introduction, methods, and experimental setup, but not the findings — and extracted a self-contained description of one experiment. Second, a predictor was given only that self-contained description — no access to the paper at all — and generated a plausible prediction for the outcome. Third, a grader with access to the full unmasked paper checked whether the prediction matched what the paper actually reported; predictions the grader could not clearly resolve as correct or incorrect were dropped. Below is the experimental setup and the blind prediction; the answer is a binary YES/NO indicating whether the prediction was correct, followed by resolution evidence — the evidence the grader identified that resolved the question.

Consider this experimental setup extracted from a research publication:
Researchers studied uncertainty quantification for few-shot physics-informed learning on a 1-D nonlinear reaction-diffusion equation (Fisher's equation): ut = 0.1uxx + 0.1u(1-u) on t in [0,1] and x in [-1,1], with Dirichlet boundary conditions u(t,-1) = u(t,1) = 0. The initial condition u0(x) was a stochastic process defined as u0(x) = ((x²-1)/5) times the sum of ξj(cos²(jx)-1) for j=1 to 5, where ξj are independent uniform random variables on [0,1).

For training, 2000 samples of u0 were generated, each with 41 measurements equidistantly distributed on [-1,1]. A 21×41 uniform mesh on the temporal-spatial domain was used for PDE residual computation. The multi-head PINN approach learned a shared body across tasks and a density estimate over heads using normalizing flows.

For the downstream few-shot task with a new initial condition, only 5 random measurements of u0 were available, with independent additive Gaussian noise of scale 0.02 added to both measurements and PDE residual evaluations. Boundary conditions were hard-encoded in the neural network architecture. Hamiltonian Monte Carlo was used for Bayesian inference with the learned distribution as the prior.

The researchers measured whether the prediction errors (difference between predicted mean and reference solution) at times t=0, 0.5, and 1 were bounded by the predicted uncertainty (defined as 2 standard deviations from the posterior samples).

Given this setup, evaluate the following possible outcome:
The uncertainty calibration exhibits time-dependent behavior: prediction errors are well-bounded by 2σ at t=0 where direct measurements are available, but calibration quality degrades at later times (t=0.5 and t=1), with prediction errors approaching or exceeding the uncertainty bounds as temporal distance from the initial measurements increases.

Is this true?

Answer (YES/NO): NO